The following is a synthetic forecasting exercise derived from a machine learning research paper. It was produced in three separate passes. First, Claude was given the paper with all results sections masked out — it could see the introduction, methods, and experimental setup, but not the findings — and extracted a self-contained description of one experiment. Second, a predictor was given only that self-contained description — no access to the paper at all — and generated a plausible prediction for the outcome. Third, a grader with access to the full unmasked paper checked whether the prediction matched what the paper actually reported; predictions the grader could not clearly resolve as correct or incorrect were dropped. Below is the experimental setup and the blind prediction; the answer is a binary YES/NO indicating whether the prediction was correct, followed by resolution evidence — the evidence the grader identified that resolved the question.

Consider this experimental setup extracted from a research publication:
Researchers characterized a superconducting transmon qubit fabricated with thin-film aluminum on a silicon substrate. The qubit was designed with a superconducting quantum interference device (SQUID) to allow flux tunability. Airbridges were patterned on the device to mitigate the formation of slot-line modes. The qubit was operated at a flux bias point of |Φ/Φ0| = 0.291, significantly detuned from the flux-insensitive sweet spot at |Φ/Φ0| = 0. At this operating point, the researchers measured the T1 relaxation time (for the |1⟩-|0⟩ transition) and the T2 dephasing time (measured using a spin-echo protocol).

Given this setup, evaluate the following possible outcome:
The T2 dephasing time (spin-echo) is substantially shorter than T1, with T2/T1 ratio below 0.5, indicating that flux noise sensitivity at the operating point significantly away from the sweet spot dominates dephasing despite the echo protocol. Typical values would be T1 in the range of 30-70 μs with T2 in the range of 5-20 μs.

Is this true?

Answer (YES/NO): NO